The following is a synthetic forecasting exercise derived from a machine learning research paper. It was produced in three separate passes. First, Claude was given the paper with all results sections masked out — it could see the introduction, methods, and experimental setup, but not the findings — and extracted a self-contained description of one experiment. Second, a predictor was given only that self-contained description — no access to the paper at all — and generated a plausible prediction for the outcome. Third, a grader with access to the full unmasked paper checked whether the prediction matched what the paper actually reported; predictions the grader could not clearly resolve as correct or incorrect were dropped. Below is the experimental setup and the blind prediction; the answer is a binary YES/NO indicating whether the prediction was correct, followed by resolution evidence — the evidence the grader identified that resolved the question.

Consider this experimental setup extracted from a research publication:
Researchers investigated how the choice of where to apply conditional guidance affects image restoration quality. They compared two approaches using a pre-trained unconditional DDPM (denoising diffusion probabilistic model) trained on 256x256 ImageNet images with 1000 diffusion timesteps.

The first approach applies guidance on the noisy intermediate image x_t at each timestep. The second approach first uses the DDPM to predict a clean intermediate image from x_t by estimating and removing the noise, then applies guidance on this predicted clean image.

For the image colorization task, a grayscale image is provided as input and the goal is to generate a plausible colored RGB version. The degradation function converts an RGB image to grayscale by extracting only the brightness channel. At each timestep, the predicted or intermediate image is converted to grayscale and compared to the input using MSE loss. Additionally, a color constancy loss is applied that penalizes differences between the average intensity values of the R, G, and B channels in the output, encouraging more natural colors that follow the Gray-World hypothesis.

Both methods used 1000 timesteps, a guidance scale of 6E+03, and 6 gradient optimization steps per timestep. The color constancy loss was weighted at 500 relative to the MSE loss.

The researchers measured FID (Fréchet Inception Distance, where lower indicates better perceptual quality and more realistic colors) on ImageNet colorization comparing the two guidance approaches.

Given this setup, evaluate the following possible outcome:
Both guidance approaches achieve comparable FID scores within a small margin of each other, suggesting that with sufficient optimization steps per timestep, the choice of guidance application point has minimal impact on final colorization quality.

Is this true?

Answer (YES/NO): NO